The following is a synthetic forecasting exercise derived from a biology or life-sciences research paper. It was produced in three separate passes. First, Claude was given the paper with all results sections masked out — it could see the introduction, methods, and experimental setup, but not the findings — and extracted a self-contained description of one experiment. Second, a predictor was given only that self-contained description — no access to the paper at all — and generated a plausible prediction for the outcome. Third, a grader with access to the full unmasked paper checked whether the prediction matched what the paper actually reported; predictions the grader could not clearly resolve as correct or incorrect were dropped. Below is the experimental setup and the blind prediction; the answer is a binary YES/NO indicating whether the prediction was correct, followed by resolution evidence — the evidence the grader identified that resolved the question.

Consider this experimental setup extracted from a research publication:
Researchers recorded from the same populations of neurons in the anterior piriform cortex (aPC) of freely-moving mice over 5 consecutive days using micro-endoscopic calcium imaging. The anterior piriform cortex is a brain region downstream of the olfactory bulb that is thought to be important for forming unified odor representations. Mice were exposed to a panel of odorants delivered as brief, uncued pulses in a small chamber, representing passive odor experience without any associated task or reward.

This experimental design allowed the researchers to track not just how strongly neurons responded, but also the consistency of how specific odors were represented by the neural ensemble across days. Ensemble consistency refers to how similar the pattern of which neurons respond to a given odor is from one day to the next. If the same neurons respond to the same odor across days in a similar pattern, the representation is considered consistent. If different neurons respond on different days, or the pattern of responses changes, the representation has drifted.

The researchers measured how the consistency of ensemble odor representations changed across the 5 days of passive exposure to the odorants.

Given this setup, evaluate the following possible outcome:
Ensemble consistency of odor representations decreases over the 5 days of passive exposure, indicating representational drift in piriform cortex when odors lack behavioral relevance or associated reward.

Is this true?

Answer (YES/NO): YES